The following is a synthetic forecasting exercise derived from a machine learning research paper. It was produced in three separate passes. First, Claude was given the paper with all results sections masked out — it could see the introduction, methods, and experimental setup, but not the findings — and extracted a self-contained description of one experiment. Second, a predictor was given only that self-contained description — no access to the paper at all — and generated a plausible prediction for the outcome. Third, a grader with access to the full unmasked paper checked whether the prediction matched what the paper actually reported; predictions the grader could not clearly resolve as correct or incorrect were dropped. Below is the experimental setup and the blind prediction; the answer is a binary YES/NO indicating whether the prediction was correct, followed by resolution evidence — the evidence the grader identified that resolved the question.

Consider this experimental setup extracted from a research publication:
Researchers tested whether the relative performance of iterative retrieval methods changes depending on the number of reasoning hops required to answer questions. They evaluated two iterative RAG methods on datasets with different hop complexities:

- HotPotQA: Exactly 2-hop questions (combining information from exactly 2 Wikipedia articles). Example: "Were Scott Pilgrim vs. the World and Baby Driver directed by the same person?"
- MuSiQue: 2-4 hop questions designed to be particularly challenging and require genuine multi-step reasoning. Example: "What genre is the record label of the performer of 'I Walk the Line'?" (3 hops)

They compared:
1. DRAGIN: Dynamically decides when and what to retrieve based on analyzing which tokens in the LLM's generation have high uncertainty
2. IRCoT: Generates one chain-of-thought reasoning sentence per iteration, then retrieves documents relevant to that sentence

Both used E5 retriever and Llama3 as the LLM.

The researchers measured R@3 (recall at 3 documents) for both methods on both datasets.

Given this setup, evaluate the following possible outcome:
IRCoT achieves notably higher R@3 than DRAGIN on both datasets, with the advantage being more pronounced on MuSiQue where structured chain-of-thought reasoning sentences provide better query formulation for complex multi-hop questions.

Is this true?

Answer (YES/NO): NO